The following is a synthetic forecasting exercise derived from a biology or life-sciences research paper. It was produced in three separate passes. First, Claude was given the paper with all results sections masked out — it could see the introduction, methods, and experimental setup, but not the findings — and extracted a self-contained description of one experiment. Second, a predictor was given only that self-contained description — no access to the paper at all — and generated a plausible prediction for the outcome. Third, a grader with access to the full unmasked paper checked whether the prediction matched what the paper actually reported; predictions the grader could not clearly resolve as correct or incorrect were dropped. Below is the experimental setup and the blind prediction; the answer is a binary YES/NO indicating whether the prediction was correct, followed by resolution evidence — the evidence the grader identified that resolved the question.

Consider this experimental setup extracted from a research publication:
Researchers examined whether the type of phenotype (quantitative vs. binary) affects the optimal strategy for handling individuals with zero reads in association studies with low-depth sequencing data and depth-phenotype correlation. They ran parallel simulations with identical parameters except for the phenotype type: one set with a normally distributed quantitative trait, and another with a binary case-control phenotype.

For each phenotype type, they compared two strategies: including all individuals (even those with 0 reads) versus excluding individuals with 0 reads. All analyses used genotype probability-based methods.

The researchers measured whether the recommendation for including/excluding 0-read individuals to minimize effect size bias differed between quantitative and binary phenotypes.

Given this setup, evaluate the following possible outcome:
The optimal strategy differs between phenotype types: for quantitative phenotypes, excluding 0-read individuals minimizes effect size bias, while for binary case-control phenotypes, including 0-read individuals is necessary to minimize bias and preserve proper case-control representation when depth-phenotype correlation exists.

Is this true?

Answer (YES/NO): NO